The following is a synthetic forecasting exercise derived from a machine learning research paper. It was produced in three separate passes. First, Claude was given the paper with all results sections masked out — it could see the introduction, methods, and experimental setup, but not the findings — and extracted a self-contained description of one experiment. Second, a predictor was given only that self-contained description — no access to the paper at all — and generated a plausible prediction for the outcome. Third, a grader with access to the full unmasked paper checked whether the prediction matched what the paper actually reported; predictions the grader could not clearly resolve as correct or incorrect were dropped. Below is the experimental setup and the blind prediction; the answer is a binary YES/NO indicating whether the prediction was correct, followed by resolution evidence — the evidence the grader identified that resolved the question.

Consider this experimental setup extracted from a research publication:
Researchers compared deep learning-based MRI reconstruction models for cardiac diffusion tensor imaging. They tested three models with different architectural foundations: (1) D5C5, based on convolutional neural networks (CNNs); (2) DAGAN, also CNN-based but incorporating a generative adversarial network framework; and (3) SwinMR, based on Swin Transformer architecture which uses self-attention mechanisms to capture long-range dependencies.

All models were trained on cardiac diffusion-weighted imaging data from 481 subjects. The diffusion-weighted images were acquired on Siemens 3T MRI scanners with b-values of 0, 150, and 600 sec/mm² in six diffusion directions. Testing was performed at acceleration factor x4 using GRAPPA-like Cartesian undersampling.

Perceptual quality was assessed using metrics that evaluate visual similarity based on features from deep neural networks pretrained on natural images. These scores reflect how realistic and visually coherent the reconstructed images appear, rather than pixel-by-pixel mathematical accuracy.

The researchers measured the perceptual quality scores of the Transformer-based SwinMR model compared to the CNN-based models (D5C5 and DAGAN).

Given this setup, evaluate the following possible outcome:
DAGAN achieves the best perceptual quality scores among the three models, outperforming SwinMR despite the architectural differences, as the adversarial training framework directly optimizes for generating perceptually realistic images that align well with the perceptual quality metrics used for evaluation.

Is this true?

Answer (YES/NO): NO